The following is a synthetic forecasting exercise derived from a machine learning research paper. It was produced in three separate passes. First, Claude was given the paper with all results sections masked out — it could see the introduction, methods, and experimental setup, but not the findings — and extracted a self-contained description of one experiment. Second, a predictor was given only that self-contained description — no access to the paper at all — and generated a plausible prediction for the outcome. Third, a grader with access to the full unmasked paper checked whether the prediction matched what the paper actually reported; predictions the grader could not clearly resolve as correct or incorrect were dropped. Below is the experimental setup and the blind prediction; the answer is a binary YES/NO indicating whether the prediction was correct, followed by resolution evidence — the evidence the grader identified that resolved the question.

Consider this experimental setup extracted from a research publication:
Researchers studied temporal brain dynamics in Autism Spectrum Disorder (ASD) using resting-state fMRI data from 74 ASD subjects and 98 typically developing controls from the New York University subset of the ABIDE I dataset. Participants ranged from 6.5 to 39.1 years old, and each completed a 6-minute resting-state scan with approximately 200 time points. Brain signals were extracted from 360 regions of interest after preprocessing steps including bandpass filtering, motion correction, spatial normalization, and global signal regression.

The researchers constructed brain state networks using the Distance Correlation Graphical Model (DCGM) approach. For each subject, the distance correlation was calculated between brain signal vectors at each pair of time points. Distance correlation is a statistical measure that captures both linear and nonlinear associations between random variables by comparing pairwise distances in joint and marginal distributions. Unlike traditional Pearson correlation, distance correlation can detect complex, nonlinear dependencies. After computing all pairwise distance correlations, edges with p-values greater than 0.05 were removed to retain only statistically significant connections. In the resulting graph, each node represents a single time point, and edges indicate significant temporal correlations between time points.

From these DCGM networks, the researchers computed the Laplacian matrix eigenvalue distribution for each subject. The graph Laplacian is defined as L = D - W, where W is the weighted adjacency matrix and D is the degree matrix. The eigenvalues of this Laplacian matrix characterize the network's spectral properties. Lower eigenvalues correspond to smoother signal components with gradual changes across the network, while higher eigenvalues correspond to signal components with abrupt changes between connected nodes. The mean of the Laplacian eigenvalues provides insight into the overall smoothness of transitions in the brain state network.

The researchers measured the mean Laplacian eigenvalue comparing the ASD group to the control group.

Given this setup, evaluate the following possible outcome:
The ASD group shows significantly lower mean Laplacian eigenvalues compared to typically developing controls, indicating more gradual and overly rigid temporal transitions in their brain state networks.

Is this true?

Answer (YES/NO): NO